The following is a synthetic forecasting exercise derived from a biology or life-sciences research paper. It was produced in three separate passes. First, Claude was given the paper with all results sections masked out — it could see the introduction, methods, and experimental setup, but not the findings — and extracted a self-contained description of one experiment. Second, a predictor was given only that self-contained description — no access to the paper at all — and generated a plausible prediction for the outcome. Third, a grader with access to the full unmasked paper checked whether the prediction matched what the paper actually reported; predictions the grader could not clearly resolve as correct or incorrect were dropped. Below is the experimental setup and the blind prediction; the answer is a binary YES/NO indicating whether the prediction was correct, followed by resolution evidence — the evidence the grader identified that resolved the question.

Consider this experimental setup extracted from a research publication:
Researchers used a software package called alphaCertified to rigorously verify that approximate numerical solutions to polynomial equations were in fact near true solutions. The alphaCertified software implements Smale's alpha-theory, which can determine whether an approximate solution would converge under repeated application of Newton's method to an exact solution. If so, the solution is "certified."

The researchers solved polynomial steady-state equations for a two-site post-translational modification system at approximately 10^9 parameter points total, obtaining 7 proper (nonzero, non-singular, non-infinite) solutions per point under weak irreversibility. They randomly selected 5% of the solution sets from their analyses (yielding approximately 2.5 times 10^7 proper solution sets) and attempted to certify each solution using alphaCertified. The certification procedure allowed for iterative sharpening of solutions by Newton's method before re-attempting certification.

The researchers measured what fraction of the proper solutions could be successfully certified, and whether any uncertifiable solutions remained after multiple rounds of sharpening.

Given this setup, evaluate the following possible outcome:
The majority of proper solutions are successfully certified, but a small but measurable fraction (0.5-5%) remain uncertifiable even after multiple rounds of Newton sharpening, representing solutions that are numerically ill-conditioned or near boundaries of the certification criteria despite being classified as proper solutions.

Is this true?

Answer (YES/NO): NO